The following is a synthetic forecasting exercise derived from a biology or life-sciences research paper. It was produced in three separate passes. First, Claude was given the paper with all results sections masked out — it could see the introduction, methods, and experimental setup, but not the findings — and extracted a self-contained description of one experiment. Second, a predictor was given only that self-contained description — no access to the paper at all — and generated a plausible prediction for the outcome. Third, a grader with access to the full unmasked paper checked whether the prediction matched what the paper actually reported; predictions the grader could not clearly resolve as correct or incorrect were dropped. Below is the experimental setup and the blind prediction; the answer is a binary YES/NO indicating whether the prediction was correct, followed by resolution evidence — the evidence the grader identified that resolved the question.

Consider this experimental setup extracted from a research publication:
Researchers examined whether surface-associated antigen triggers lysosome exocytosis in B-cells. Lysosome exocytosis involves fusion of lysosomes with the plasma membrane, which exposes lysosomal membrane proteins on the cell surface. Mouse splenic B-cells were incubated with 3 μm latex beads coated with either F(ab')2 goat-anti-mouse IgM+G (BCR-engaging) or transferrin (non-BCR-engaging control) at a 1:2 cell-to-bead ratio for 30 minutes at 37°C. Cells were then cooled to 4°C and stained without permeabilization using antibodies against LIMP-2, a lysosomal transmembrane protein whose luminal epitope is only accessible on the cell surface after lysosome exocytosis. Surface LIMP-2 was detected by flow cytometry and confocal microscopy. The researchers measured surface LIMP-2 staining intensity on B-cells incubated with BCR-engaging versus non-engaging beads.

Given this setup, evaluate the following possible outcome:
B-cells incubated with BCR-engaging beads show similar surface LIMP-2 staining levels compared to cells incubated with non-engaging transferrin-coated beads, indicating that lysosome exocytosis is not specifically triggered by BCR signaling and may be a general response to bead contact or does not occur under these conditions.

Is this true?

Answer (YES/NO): NO